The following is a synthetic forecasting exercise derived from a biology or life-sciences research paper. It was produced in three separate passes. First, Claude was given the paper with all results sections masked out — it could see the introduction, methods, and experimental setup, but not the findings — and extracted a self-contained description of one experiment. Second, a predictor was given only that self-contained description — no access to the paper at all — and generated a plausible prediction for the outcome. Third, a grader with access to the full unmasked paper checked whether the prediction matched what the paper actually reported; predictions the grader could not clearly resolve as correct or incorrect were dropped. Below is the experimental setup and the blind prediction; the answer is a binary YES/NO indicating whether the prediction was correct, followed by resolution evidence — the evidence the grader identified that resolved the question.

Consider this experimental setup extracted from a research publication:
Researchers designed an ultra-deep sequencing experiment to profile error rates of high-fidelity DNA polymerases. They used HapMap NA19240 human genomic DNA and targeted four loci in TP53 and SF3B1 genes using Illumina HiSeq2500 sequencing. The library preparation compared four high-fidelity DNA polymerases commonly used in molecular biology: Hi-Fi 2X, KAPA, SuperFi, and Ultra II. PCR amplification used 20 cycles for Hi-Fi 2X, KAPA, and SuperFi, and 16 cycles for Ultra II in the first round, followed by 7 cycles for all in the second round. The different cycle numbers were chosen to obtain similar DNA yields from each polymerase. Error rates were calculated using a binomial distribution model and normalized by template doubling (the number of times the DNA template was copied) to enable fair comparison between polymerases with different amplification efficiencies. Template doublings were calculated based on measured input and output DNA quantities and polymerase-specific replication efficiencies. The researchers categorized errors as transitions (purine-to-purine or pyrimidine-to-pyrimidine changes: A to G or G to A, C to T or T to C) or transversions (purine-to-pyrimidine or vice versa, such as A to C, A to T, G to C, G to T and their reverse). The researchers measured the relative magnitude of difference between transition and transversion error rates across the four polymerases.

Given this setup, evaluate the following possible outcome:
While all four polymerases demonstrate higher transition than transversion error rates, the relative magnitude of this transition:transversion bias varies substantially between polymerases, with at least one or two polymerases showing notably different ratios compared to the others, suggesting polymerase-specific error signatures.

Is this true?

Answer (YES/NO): NO